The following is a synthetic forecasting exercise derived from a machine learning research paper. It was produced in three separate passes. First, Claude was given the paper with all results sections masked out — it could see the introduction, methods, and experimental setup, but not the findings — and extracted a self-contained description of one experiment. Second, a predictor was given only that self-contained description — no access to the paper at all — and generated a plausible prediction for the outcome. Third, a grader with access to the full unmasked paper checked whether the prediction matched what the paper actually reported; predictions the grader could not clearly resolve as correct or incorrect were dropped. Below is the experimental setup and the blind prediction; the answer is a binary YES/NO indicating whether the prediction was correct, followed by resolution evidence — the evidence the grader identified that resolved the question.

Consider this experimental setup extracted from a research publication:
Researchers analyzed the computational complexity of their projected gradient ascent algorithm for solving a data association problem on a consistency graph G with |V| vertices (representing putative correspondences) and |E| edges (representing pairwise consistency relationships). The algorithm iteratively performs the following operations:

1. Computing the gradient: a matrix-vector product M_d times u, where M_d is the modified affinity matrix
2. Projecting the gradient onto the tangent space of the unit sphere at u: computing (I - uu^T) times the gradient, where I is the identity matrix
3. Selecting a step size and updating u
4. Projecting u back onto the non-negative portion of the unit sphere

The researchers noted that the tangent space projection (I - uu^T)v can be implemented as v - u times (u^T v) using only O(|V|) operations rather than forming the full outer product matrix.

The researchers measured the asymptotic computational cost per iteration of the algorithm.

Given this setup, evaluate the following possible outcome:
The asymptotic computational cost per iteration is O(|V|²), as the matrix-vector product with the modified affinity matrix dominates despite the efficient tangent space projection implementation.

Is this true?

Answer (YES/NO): NO